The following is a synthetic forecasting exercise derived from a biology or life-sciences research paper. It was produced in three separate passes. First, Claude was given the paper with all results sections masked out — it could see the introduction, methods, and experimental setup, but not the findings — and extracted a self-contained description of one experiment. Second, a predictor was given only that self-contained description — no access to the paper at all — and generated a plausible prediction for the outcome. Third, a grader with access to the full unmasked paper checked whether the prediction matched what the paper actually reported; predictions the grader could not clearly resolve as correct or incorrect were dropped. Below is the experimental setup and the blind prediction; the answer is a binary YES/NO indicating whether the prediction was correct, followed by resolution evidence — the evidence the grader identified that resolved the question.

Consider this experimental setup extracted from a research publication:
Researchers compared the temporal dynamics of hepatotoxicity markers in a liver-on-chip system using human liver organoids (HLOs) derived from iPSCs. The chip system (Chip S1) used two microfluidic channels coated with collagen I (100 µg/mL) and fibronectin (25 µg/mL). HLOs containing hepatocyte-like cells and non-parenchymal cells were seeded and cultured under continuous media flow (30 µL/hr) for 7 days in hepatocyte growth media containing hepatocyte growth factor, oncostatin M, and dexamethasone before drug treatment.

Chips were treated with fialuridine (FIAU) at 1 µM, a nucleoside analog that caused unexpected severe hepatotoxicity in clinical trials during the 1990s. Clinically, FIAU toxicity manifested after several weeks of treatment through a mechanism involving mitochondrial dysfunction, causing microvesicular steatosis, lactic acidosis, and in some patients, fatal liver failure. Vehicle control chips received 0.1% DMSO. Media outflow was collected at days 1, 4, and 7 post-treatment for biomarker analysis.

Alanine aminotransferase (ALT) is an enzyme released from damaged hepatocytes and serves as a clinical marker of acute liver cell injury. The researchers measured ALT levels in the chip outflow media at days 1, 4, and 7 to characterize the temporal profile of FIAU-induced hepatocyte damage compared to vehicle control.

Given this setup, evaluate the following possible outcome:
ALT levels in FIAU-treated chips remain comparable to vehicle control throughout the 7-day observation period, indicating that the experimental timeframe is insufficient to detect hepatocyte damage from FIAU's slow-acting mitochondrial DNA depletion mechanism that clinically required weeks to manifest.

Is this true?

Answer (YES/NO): NO